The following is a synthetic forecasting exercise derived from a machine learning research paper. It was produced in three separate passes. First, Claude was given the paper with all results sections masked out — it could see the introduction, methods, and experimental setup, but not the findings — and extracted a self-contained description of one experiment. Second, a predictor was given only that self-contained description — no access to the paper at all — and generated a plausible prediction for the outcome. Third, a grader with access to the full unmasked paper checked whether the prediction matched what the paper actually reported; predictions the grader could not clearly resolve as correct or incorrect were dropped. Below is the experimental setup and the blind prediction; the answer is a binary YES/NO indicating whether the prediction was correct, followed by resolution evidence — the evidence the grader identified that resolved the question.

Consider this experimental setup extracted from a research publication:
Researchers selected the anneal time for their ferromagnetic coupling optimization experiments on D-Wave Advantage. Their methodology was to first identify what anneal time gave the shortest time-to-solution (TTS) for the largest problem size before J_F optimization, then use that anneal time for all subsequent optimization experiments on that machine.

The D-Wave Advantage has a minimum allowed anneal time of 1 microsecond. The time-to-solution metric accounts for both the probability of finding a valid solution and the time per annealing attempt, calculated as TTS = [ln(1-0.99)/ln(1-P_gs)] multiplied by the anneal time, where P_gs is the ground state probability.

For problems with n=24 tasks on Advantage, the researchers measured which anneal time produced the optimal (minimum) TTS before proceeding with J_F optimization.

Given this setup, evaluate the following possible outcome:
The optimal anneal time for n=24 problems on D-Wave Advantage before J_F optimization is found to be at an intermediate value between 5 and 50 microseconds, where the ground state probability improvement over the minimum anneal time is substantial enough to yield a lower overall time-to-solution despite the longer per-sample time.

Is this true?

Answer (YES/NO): YES